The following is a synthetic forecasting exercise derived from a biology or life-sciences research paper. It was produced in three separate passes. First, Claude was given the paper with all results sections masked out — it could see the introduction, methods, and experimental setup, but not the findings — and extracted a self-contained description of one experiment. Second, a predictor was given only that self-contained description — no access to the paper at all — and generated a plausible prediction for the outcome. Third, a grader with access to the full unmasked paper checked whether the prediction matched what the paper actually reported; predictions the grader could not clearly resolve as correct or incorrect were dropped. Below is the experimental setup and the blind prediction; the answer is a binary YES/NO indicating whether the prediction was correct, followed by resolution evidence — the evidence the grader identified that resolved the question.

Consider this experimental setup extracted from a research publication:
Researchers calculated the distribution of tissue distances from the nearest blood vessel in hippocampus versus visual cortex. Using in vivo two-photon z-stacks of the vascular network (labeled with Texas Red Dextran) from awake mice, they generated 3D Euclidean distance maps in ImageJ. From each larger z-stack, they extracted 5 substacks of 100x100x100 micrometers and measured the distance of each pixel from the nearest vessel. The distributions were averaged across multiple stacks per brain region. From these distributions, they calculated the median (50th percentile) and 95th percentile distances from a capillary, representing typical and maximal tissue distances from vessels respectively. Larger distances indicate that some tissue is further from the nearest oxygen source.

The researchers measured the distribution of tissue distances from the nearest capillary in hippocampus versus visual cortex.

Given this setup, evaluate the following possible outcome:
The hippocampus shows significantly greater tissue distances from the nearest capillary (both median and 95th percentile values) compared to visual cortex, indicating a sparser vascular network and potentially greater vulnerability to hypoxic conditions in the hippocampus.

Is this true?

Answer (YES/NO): YES